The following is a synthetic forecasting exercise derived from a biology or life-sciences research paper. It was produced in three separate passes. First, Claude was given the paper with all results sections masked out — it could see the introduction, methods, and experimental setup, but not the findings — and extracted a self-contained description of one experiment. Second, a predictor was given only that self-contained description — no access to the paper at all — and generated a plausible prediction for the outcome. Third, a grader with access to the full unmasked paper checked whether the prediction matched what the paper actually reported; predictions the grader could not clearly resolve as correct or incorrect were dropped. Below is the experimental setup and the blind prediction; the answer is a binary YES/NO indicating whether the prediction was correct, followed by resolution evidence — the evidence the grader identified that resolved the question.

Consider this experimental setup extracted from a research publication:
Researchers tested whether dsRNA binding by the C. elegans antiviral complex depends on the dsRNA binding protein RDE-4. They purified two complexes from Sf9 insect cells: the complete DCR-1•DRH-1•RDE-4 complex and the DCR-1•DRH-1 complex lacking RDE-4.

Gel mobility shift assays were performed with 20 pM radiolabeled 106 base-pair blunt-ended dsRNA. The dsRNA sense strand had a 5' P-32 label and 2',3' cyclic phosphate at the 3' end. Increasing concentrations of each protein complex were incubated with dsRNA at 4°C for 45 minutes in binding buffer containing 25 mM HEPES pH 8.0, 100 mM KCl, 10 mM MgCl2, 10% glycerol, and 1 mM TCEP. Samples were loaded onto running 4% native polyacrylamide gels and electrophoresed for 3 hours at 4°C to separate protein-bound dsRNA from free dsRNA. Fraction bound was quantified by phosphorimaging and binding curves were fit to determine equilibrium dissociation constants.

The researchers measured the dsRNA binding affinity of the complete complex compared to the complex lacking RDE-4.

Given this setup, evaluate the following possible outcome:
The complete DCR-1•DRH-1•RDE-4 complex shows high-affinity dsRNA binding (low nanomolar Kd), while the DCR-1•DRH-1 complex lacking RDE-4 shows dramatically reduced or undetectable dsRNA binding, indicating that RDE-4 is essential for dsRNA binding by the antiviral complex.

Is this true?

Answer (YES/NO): NO